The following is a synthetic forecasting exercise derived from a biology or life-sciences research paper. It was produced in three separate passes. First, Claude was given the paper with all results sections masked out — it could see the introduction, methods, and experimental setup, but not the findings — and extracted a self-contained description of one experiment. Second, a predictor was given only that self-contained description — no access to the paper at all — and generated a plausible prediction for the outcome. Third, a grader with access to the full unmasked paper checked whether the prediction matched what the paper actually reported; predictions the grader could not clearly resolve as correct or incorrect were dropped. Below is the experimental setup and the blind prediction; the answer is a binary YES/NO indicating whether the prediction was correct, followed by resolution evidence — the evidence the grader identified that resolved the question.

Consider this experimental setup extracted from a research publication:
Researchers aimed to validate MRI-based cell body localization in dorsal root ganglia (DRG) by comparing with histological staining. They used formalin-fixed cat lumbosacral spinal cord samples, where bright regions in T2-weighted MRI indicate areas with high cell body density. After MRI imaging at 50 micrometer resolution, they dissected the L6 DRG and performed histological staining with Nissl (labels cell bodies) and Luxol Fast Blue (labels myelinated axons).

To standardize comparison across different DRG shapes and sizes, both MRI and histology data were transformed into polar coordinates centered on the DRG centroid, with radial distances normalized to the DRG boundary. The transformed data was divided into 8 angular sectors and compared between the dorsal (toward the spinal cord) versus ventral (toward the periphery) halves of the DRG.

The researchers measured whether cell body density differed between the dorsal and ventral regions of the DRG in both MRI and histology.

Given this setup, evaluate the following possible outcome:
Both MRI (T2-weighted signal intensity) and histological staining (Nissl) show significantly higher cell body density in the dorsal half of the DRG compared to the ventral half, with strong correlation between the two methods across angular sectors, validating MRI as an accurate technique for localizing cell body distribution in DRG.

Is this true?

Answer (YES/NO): NO